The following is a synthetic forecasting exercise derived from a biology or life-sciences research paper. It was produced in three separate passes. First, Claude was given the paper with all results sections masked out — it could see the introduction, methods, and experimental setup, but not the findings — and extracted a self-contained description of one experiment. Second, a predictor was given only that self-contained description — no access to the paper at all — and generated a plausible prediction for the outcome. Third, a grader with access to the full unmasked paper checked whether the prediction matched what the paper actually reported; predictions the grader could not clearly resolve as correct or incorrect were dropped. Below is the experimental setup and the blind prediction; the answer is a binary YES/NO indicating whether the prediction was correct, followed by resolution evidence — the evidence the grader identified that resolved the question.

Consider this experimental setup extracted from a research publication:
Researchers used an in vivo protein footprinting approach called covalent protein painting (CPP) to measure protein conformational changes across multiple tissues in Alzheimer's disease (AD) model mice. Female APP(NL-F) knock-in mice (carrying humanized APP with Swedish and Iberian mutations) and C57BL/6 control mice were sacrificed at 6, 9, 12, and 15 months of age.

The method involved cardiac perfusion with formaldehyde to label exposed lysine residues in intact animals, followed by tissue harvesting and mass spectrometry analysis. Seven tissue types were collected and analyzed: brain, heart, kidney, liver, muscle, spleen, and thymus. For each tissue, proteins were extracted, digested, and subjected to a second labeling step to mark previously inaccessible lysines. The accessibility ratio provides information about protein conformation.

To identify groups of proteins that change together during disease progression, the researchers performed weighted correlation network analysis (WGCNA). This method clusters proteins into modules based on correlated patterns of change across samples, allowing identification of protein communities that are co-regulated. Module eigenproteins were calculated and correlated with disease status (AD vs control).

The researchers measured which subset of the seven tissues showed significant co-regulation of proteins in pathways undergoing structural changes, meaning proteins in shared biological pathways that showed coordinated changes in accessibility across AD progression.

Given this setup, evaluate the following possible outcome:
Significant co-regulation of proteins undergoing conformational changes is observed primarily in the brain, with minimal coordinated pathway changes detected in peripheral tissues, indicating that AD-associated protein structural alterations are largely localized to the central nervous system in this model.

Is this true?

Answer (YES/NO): NO